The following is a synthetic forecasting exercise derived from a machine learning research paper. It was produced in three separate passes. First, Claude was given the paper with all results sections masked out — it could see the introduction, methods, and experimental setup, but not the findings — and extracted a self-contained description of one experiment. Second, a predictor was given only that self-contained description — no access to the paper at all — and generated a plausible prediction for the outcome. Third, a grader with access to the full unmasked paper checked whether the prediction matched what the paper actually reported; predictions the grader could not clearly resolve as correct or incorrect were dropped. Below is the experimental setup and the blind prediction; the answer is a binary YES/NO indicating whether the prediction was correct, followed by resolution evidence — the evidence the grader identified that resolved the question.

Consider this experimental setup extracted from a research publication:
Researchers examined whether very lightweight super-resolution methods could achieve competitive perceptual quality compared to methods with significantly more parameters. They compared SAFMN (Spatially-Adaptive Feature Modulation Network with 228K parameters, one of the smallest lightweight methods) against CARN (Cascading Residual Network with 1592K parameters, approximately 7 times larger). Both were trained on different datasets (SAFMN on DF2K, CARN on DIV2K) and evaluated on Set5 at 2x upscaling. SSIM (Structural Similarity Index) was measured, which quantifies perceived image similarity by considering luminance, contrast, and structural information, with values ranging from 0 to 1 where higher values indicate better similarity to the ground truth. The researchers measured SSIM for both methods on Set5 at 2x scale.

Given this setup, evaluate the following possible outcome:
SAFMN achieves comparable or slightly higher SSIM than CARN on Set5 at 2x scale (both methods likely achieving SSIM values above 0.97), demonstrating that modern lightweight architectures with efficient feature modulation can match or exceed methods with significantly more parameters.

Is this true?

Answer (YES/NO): NO